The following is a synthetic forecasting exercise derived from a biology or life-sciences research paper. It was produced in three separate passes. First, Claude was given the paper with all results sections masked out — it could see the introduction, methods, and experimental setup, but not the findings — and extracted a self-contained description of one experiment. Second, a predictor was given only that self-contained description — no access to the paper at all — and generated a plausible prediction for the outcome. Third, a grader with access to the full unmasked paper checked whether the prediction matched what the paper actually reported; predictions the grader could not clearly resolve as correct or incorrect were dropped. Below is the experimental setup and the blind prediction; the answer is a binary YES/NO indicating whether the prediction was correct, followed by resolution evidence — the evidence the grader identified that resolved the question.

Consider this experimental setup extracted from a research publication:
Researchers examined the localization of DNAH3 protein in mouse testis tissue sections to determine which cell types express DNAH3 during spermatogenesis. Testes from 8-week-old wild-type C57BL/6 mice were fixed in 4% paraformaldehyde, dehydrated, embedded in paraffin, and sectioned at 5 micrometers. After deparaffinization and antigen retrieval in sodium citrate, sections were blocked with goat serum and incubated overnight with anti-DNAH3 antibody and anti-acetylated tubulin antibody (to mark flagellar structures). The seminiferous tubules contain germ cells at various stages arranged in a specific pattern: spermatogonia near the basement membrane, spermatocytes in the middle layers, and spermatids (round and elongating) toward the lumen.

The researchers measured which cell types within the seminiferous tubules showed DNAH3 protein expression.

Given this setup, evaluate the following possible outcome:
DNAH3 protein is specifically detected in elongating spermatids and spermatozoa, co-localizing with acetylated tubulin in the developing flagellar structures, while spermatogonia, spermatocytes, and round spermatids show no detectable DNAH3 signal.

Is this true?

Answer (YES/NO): NO